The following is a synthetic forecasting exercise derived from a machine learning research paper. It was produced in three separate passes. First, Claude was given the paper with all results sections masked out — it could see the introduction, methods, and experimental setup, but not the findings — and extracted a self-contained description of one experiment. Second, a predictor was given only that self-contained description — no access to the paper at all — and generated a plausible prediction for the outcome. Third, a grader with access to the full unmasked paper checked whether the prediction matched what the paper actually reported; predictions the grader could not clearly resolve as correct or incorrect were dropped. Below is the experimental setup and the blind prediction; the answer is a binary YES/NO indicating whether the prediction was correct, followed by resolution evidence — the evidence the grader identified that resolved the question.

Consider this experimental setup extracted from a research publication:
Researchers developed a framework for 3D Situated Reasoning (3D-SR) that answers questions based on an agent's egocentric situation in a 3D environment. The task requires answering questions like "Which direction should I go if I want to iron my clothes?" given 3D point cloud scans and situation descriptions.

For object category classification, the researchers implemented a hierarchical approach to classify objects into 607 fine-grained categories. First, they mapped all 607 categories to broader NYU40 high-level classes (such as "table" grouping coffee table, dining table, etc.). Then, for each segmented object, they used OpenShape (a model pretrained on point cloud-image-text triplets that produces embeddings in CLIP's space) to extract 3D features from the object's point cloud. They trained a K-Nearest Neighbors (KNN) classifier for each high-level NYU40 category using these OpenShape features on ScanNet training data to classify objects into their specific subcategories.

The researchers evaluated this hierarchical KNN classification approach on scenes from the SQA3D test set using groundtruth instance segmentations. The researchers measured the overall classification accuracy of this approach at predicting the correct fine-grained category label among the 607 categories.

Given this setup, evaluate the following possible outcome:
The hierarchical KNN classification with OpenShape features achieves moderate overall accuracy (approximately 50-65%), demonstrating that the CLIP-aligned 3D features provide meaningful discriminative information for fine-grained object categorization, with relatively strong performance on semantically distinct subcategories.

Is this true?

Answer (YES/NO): NO